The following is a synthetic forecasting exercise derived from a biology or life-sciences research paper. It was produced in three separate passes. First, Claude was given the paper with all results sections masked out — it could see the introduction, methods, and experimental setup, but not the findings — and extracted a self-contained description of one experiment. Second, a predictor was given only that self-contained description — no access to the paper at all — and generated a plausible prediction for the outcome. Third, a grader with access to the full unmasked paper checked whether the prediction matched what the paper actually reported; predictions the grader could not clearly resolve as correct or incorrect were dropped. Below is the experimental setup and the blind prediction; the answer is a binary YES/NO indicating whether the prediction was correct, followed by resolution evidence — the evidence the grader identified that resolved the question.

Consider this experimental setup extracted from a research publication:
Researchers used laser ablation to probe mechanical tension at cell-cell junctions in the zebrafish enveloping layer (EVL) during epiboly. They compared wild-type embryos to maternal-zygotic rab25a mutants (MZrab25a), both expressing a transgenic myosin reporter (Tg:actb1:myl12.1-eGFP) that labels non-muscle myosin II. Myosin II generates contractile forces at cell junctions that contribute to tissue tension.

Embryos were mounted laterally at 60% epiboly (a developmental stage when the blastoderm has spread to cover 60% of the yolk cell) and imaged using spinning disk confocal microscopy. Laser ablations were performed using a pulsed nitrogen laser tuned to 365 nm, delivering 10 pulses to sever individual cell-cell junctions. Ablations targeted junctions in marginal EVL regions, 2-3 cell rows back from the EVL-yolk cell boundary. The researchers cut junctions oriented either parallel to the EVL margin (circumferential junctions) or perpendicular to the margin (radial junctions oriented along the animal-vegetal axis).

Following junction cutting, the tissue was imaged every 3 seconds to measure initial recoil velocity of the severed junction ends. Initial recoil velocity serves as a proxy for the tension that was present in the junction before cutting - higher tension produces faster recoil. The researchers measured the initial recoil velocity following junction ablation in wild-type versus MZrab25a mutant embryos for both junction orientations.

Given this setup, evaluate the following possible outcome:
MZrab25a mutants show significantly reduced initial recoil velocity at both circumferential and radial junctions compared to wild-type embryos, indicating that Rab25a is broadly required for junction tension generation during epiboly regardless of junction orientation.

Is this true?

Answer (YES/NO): YES